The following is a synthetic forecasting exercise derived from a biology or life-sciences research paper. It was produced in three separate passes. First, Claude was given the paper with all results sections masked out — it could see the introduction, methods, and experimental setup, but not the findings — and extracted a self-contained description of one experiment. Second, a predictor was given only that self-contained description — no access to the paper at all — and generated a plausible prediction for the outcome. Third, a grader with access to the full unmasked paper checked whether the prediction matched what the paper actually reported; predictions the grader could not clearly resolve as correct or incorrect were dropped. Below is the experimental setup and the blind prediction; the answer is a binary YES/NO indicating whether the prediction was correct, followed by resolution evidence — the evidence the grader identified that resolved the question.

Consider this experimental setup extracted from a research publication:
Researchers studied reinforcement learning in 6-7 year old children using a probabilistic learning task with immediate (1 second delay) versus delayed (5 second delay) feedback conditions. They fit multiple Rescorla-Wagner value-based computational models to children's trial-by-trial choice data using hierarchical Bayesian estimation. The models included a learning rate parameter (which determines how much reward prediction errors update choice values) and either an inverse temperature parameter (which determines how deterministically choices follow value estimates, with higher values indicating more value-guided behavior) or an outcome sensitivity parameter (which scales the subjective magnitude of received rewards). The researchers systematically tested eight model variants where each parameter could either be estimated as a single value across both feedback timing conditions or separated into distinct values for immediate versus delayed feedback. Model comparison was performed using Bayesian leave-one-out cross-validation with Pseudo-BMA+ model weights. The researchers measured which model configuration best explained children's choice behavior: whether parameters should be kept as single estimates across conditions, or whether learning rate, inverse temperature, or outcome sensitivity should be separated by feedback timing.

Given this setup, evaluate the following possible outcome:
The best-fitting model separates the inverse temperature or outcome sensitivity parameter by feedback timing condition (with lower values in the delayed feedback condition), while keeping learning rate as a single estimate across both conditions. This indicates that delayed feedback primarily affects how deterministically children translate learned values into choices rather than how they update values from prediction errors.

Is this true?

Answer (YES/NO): NO